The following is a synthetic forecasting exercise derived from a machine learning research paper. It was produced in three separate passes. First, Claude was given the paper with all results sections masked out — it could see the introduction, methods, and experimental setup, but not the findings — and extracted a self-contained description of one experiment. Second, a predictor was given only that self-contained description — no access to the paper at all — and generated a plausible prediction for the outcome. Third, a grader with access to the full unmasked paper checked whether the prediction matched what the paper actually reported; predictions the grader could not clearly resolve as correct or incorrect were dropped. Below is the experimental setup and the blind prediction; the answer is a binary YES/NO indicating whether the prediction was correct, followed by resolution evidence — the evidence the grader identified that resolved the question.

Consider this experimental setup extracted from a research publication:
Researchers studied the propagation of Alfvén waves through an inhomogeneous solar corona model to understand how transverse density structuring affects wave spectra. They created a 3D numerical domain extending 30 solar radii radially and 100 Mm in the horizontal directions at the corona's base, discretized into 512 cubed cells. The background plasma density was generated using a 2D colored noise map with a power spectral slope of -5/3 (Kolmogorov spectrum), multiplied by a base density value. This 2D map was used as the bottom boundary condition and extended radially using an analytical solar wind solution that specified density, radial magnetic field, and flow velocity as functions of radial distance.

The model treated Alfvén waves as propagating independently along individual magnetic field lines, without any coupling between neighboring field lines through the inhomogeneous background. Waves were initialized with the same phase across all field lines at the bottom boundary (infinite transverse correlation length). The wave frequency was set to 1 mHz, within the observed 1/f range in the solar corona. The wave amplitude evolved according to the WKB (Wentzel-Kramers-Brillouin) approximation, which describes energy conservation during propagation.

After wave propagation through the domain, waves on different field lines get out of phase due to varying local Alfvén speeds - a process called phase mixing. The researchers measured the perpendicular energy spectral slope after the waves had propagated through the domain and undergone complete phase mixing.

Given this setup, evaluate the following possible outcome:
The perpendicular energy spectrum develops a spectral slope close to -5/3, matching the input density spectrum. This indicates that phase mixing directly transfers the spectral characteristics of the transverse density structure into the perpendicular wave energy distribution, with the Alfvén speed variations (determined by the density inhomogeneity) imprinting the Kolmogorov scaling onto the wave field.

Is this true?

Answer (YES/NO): NO